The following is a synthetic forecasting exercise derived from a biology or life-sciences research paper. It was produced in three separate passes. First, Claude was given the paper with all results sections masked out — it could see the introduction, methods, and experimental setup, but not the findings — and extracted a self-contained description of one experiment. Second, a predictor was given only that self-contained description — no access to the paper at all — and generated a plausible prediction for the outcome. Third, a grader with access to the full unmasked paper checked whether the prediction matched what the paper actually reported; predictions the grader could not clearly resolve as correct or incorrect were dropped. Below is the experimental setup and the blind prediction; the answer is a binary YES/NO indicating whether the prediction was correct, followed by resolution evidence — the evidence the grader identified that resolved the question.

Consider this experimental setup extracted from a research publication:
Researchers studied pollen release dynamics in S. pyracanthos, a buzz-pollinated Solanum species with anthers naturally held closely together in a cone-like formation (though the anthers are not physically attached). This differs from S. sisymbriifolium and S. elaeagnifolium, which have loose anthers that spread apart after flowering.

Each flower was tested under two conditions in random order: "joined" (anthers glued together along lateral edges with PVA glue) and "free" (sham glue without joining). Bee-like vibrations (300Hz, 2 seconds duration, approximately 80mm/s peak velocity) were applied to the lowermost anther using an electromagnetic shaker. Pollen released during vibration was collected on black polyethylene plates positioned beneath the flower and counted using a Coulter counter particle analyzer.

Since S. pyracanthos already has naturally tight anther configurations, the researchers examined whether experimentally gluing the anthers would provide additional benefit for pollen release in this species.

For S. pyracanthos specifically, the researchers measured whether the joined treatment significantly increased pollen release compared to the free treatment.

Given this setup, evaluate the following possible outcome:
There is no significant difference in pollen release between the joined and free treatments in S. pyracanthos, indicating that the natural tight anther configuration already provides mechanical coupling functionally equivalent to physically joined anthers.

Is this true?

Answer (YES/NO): YES